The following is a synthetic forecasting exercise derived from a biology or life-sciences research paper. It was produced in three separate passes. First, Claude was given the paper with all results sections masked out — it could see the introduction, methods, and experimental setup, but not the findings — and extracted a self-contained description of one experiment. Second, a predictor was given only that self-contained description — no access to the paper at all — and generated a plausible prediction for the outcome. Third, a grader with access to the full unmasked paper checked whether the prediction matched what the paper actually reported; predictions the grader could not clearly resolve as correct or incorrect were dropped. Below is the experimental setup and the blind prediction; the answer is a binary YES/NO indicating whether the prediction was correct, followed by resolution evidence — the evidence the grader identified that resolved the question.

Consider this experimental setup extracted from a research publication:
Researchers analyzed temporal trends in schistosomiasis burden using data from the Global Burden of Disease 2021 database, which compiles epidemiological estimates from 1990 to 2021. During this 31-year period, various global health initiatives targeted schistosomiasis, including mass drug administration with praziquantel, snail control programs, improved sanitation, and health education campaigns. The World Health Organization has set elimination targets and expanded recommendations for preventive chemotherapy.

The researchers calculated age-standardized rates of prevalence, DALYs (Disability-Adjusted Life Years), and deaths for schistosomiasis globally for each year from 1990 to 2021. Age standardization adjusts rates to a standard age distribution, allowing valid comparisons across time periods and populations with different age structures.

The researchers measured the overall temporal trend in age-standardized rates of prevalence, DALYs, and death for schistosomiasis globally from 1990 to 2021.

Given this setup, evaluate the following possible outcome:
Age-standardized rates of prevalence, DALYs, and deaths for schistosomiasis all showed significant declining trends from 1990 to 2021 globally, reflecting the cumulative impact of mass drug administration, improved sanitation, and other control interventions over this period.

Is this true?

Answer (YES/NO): YES